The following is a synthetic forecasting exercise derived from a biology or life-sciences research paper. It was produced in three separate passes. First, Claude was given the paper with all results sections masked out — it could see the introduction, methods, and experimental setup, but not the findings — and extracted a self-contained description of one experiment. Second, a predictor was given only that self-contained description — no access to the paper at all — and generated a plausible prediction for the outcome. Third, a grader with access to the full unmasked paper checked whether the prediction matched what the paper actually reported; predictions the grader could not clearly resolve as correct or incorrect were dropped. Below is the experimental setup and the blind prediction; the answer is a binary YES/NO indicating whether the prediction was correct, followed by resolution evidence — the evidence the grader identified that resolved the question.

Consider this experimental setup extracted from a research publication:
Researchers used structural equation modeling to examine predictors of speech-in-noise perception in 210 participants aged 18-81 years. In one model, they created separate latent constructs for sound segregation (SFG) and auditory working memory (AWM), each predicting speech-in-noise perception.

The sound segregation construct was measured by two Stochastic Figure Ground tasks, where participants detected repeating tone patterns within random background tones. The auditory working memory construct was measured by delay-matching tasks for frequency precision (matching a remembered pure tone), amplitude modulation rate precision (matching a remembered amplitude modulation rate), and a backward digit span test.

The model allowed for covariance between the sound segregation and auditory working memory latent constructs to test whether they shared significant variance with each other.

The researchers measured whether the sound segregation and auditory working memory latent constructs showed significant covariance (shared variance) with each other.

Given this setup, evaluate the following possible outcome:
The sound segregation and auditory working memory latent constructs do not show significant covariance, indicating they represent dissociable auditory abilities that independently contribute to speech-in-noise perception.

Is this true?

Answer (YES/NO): NO